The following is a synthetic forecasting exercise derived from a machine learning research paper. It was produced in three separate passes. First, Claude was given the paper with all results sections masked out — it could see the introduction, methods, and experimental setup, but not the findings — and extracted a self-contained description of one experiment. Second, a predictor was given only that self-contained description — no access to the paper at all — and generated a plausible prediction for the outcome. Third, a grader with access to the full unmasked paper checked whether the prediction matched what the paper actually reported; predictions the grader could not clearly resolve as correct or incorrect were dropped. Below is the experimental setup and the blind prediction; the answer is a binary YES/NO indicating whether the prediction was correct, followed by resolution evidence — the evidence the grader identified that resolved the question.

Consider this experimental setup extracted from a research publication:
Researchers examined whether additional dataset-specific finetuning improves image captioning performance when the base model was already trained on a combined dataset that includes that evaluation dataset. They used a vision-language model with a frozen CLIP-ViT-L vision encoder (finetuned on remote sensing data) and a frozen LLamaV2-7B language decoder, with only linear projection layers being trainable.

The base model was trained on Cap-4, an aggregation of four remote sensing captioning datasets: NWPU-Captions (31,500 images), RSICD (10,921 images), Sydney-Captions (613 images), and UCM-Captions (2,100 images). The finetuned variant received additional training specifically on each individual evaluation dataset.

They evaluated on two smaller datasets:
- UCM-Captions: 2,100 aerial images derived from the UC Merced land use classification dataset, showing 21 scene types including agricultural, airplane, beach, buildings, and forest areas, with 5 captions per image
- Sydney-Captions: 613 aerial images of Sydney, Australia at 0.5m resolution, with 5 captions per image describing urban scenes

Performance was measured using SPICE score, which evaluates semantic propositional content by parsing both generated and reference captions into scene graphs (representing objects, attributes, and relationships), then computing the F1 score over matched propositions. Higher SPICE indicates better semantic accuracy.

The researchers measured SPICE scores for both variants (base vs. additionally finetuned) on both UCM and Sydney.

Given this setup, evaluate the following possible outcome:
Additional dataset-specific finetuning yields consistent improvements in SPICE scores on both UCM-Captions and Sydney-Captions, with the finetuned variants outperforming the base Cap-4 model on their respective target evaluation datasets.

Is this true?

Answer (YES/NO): NO